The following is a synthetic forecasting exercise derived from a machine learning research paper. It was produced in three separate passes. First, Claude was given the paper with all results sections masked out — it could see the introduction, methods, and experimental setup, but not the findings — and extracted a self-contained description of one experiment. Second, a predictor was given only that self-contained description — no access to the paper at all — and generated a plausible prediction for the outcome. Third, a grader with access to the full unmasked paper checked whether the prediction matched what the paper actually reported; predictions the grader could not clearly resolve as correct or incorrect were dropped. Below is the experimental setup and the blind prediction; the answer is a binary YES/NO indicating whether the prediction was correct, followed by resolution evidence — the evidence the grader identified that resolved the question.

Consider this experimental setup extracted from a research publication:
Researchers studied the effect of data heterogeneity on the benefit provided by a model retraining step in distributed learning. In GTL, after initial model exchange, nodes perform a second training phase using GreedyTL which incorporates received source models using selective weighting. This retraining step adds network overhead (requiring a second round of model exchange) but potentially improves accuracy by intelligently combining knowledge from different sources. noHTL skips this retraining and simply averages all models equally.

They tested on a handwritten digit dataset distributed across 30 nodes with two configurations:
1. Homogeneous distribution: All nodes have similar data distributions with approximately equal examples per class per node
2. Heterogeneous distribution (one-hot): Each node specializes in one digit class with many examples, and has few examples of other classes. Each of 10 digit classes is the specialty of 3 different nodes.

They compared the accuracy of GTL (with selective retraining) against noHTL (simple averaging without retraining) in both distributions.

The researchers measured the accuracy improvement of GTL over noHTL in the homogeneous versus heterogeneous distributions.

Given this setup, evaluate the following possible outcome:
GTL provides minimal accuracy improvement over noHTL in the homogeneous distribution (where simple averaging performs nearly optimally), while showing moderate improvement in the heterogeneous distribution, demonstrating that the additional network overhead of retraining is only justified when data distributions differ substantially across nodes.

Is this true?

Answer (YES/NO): NO